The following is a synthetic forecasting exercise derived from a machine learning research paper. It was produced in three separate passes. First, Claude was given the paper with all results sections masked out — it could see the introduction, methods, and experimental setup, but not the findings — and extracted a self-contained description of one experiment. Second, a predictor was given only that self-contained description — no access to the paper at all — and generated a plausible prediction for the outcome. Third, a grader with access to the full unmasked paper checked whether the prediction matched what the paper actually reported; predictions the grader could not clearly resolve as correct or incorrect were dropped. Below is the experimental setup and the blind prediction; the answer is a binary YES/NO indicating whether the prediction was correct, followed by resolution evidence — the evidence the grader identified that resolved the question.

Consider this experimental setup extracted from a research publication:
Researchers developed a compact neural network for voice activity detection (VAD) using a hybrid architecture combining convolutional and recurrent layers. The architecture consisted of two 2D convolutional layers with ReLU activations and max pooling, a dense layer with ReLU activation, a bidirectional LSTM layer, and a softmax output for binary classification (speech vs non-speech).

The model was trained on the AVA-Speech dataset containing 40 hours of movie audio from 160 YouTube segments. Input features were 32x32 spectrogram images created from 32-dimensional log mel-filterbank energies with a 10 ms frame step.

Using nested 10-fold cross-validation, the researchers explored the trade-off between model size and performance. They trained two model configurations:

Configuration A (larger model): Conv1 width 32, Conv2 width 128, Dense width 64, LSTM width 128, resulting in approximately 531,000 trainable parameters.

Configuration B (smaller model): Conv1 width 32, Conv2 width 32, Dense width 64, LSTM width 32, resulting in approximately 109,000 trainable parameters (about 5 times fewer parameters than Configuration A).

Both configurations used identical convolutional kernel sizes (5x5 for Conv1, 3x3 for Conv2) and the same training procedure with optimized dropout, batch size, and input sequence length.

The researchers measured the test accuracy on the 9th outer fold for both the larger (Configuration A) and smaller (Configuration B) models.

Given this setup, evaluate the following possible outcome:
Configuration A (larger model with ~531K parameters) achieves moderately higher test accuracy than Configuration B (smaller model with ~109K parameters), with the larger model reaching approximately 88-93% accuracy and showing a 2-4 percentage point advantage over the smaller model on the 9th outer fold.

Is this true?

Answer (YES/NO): NO